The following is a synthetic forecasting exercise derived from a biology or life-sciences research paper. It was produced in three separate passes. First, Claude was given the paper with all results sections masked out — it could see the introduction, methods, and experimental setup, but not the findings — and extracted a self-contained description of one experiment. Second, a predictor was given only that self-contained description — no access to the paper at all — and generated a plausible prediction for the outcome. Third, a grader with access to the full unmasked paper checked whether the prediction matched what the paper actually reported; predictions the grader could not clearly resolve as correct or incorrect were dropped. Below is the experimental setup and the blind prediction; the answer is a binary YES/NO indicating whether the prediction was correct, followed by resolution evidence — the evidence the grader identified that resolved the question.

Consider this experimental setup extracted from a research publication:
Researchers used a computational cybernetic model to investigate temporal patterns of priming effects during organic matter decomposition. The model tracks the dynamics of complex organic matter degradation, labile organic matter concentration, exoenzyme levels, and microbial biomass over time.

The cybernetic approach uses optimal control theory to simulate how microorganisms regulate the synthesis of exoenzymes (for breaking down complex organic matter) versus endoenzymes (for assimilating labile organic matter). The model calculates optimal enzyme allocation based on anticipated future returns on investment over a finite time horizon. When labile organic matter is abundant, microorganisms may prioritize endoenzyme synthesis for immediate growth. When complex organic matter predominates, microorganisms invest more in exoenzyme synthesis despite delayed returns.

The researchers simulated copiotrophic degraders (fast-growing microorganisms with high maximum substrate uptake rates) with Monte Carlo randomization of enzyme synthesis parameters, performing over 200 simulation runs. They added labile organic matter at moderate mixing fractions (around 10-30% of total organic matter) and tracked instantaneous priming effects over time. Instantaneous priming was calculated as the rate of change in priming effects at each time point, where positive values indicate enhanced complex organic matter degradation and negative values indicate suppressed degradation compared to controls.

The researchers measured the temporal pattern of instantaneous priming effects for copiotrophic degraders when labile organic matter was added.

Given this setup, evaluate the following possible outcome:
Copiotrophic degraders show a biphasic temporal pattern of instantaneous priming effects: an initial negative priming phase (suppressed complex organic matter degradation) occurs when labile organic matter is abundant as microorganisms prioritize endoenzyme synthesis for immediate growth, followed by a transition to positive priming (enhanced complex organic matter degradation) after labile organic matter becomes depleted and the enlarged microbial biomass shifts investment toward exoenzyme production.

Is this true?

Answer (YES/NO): NO